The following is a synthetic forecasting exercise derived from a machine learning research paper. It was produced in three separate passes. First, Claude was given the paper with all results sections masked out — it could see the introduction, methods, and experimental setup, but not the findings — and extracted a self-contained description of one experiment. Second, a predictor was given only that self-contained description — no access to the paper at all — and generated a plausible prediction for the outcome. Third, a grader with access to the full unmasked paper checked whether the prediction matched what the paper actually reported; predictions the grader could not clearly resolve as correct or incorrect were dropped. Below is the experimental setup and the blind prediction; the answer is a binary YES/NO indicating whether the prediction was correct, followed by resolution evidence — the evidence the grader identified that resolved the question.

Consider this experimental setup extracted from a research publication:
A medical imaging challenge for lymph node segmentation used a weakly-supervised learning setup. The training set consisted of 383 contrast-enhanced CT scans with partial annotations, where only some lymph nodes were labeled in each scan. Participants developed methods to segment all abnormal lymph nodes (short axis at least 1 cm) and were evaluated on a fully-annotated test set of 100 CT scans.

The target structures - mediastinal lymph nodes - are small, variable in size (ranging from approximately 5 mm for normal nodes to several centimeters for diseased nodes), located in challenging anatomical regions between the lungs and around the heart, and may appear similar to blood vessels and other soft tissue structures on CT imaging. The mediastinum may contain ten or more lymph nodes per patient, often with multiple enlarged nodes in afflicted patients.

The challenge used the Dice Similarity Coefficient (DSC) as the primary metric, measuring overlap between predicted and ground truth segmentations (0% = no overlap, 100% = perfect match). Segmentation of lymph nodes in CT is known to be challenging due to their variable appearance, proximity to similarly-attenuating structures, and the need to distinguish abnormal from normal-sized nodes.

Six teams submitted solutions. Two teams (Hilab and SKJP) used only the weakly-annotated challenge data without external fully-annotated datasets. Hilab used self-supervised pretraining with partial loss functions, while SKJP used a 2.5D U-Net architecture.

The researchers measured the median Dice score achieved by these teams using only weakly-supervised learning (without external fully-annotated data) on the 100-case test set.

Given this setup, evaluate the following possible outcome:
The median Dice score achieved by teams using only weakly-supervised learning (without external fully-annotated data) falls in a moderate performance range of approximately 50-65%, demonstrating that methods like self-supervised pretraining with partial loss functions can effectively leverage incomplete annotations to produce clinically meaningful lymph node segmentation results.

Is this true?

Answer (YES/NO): NO